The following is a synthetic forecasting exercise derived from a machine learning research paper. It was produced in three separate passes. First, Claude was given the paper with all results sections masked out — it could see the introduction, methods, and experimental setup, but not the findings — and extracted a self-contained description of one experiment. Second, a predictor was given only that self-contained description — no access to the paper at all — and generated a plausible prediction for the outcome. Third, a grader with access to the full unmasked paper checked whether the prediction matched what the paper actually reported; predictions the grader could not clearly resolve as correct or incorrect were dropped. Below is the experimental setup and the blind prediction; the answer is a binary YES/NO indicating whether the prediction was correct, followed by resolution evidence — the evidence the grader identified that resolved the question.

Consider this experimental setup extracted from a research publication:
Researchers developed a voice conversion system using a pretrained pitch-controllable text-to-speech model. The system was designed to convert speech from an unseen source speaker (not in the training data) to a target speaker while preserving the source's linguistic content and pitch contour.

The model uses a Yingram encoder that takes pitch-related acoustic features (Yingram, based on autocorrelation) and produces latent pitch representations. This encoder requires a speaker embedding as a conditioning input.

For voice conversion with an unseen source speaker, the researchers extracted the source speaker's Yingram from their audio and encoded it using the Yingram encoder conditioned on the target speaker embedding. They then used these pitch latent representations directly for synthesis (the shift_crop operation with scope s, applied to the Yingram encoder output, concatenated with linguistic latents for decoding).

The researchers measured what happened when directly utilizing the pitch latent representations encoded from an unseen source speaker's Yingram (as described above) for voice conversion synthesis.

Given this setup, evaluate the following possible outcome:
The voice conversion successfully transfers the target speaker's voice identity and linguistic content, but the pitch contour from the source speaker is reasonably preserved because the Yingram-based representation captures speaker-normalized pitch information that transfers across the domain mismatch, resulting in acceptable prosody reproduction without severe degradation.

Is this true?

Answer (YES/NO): NO